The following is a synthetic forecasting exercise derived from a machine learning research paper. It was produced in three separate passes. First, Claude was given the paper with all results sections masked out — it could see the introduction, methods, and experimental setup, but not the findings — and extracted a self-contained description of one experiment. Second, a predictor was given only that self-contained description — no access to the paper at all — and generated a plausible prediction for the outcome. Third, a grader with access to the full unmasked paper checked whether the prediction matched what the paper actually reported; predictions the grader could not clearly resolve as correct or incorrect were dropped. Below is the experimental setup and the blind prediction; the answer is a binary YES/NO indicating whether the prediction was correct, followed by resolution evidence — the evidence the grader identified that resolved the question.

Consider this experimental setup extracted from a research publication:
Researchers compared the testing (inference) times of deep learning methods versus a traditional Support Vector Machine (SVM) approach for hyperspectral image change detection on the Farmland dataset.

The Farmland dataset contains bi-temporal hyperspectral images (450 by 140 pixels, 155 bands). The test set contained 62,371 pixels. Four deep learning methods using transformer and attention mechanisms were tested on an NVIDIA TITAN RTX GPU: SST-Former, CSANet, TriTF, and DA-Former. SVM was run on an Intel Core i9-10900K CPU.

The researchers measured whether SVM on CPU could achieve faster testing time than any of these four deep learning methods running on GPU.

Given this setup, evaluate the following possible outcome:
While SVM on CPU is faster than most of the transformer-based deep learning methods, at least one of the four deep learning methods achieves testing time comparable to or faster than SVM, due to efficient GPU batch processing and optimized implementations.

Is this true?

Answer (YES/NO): NO